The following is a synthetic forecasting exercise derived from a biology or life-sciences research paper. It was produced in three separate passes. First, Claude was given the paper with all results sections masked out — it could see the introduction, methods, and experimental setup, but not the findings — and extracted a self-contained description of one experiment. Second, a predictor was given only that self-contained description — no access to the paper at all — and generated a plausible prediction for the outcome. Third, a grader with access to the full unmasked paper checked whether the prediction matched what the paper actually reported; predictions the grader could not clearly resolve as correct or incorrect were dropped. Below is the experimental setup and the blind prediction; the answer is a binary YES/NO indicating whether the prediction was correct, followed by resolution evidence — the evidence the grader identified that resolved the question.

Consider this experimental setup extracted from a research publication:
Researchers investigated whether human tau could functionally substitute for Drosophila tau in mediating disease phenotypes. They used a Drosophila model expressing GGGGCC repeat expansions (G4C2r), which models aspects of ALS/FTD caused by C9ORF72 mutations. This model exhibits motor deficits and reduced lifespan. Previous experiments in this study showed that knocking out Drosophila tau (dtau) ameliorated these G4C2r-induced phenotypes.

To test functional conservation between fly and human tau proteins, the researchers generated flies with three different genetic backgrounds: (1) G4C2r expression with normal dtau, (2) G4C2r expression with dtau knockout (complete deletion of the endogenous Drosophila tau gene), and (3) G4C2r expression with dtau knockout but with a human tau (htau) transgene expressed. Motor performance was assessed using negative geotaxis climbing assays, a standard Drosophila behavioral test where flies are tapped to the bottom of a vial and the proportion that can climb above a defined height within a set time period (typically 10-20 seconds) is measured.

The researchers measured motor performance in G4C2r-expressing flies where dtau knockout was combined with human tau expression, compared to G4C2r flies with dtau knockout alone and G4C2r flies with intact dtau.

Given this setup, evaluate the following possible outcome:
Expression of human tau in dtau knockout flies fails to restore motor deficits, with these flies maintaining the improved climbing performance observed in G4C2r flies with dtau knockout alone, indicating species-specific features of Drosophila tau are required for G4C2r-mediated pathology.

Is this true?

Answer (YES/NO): NO